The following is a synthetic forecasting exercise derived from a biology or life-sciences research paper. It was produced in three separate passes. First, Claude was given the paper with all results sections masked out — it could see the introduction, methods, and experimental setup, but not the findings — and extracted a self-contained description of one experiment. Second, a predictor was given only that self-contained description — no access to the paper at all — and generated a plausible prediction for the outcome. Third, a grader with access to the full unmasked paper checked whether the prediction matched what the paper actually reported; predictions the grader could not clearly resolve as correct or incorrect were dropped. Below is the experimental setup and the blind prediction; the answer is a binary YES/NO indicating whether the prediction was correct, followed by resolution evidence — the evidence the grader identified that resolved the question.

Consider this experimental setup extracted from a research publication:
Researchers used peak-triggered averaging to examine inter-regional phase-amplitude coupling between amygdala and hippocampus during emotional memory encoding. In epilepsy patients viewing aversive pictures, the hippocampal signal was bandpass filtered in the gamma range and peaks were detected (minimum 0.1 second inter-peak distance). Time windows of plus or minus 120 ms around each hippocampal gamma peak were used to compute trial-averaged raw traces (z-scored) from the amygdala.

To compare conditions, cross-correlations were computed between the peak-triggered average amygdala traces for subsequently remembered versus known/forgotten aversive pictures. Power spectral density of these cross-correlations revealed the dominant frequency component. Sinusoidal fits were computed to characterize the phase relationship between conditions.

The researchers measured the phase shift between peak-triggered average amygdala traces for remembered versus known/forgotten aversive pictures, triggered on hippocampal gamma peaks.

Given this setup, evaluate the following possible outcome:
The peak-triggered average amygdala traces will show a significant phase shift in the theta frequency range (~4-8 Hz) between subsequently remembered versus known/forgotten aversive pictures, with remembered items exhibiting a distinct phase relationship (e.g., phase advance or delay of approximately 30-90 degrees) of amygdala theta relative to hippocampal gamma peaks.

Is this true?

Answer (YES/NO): NO